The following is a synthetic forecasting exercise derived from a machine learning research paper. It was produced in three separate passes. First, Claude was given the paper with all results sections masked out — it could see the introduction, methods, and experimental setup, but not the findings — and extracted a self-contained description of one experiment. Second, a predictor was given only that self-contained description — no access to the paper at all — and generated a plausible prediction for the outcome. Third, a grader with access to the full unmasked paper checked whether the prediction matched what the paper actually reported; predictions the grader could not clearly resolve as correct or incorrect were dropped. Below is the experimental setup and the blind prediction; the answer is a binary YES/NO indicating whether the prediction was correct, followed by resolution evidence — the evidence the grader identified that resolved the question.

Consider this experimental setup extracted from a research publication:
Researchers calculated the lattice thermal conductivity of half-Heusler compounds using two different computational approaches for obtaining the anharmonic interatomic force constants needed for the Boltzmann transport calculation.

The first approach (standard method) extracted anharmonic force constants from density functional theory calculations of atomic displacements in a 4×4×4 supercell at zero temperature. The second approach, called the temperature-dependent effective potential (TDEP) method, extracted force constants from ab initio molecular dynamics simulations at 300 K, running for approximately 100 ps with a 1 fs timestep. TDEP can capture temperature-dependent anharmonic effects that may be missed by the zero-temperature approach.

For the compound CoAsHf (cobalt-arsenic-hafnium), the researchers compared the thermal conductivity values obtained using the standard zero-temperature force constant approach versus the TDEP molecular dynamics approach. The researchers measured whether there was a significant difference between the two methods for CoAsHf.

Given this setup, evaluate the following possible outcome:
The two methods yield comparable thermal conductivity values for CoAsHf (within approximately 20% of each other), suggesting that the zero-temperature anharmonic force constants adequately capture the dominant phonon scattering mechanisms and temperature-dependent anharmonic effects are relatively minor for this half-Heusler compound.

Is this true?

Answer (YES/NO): NO